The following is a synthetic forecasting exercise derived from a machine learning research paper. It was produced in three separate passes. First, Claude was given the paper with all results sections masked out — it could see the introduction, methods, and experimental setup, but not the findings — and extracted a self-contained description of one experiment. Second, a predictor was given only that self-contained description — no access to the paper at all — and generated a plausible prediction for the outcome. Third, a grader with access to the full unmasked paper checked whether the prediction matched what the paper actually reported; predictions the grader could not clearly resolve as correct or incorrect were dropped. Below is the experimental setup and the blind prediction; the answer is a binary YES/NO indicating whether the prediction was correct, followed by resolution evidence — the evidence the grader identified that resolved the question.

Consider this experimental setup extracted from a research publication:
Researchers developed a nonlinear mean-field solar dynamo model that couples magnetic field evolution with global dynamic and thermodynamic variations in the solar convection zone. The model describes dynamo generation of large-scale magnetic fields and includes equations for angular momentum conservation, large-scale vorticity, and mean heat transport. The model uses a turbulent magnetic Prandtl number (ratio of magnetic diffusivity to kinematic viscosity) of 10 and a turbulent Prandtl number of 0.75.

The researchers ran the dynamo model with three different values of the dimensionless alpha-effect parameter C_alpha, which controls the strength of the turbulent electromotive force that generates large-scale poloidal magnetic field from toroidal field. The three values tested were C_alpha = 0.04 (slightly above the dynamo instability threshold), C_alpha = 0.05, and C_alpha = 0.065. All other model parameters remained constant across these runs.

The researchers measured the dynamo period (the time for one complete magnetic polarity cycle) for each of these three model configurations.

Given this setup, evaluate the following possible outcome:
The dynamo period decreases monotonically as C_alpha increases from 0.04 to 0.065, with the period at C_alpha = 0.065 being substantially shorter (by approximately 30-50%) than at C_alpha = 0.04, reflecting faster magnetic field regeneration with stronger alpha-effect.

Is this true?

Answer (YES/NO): YES